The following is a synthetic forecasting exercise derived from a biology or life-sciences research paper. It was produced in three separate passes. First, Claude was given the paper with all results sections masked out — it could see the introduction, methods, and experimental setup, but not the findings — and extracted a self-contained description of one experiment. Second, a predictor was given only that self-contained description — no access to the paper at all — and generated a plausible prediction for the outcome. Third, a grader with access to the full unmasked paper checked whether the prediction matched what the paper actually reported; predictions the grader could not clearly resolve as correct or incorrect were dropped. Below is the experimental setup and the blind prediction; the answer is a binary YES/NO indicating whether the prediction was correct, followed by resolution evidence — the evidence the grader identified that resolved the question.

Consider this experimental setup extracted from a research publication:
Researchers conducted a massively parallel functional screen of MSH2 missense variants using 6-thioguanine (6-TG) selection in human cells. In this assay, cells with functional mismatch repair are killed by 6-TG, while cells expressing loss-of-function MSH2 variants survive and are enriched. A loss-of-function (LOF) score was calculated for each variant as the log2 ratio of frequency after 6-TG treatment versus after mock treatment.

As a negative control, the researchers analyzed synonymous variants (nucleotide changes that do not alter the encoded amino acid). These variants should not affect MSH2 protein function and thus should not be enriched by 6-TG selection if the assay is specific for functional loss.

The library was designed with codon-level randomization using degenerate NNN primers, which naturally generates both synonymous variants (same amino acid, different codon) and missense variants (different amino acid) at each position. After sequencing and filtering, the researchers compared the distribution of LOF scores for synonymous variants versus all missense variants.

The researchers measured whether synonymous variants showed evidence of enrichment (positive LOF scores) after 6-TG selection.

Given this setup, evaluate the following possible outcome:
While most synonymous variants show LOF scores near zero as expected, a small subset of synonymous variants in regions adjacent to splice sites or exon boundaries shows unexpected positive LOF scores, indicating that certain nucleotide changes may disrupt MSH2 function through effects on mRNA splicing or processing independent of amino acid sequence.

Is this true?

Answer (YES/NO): NO